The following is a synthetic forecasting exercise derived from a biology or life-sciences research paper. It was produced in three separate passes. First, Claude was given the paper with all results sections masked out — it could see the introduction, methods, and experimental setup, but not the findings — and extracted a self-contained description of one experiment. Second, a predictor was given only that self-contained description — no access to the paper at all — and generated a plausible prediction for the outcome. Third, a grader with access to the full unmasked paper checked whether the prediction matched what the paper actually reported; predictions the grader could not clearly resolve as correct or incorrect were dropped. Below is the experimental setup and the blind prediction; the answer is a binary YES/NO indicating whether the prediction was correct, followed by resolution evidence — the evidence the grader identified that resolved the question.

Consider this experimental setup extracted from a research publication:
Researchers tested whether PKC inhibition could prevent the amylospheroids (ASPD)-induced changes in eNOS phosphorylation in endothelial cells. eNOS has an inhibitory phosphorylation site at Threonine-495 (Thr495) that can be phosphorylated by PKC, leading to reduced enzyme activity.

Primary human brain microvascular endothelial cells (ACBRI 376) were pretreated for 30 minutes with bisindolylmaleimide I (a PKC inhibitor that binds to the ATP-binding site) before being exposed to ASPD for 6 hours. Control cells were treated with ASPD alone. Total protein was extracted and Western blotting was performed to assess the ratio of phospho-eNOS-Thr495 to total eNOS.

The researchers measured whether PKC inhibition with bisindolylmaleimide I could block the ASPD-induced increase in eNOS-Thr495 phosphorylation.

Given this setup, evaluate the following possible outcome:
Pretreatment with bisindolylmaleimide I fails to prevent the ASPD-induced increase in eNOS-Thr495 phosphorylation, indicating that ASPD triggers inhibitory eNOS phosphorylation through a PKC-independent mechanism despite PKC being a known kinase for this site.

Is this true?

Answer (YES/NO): NO